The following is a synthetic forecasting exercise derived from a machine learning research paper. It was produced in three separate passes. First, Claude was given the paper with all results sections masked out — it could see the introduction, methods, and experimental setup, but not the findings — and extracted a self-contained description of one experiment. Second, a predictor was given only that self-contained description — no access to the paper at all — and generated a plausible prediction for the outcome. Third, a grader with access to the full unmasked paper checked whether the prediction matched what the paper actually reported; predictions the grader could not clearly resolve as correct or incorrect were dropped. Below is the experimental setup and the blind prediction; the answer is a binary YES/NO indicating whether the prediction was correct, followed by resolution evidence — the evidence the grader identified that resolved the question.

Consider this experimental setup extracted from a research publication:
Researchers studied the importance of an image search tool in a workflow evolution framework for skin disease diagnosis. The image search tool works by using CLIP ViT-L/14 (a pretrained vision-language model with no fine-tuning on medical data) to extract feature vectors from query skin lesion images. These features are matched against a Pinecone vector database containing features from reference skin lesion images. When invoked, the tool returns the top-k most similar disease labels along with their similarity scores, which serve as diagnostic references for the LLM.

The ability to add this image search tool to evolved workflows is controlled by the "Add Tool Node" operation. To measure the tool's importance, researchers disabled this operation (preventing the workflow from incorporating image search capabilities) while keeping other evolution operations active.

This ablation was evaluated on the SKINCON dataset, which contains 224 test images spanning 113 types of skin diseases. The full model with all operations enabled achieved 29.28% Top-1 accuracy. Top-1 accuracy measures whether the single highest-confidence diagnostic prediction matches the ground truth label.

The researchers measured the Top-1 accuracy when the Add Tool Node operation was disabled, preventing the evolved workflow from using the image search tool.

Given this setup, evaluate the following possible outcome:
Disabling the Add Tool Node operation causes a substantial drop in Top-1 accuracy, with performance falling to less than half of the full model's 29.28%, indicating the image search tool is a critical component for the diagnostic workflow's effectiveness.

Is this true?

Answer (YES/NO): NO